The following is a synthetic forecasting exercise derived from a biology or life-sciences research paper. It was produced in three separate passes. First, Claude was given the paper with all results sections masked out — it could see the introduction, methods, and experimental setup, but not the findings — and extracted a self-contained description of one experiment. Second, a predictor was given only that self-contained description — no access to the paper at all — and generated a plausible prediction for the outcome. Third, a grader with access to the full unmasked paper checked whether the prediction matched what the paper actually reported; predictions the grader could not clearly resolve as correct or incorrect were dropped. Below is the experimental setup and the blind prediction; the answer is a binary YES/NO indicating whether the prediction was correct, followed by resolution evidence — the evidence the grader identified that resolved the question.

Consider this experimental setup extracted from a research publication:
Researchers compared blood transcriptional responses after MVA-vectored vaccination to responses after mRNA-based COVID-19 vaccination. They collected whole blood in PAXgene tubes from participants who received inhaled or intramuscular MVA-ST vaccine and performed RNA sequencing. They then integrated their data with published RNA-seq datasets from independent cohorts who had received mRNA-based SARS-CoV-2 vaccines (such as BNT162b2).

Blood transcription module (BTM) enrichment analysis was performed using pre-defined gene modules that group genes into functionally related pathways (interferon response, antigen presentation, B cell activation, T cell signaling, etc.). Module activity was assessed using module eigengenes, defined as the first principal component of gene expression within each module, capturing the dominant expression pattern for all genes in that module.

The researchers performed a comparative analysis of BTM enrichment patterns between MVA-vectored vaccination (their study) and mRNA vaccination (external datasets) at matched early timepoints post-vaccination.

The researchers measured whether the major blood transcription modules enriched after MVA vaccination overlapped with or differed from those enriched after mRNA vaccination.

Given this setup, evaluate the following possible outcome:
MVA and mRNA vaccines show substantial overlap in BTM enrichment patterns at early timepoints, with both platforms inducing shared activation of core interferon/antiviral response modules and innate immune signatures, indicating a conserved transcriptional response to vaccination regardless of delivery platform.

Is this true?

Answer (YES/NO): YES